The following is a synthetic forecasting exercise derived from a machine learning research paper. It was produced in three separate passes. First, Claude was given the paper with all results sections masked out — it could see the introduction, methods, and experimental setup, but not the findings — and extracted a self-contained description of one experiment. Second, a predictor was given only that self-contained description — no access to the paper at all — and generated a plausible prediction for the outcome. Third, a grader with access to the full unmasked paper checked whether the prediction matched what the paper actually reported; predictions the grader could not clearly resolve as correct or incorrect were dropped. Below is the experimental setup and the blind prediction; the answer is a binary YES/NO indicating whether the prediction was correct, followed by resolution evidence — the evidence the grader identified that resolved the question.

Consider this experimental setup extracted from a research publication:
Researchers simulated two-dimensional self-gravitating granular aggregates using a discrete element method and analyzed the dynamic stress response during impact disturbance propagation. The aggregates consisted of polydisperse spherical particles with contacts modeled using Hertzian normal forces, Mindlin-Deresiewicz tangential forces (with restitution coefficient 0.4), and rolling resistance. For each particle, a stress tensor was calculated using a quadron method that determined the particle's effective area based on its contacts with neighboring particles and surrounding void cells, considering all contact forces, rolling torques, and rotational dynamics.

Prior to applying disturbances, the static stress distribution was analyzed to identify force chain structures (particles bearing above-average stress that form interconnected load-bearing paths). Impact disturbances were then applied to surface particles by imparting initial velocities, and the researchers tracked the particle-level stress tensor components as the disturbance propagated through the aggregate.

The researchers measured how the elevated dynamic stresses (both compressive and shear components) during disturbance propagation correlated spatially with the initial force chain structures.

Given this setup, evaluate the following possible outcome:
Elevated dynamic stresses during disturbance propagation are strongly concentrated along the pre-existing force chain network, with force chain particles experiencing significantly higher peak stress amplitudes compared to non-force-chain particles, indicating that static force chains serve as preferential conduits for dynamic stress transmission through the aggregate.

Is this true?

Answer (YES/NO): YES